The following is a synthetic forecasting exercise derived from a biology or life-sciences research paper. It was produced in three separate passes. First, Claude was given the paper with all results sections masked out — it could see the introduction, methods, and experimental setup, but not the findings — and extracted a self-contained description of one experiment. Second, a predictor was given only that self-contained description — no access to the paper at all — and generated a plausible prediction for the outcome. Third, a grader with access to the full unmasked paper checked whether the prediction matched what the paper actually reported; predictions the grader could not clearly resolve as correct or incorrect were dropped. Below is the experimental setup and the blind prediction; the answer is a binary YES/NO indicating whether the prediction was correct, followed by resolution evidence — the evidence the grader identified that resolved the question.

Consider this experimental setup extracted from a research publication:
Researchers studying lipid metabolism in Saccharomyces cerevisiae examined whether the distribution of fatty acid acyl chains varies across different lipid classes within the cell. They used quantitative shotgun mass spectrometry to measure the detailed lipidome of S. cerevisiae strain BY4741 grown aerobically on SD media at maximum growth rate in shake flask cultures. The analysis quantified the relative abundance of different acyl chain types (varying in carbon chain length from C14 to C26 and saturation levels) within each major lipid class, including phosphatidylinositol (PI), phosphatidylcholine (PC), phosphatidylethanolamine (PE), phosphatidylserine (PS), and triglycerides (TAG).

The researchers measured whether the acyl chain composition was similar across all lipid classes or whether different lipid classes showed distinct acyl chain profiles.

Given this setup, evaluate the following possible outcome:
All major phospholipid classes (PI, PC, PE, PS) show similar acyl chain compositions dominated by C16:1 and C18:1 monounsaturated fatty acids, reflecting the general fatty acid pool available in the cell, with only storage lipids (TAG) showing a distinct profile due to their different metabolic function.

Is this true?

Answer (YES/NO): NO